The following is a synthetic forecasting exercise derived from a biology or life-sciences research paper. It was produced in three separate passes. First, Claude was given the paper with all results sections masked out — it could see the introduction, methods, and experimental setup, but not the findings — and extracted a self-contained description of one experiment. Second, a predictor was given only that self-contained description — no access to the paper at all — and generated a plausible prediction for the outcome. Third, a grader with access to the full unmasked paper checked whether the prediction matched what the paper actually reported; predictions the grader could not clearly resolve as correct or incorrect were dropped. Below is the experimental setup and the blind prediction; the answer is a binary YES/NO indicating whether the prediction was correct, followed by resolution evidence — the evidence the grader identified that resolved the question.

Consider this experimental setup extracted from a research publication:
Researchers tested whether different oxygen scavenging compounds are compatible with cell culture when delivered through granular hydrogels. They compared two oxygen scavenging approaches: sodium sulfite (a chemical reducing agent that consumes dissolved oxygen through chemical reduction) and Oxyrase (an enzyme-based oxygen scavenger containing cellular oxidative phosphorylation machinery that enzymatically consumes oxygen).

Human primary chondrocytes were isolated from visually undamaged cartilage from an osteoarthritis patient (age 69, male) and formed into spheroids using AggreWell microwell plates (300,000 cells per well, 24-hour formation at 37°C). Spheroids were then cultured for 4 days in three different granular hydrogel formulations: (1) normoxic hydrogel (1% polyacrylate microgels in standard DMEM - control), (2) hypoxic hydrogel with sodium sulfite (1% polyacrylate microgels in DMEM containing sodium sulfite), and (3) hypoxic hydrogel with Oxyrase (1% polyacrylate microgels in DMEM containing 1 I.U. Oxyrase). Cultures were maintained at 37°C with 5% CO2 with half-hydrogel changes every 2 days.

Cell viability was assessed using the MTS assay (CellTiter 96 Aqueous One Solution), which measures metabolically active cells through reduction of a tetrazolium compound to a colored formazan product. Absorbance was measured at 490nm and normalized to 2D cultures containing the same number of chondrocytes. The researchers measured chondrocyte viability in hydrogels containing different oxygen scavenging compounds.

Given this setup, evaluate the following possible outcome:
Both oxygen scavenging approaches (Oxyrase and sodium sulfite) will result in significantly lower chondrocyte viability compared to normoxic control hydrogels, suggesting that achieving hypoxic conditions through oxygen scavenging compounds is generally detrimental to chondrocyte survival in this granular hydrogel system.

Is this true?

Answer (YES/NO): NO